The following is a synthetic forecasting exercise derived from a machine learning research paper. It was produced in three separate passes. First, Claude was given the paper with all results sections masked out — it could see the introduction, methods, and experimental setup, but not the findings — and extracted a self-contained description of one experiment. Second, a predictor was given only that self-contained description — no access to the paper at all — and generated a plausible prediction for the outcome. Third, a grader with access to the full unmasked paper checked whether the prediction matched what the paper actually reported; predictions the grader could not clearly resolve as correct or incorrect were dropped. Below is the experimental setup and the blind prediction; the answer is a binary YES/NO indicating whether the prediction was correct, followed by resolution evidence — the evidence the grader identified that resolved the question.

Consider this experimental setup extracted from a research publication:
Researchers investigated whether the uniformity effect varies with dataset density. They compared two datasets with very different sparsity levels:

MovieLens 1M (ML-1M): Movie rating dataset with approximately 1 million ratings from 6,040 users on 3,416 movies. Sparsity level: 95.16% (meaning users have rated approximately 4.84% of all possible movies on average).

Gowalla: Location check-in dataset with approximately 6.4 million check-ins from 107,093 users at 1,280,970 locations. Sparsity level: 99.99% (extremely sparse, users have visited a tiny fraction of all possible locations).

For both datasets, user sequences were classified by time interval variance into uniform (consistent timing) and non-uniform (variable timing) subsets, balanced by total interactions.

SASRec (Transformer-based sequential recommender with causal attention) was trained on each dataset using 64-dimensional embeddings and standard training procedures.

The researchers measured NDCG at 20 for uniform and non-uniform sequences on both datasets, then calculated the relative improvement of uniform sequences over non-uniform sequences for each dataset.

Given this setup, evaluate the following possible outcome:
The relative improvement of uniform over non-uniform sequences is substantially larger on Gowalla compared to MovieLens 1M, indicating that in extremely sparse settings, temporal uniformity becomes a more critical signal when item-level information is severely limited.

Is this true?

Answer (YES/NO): NO